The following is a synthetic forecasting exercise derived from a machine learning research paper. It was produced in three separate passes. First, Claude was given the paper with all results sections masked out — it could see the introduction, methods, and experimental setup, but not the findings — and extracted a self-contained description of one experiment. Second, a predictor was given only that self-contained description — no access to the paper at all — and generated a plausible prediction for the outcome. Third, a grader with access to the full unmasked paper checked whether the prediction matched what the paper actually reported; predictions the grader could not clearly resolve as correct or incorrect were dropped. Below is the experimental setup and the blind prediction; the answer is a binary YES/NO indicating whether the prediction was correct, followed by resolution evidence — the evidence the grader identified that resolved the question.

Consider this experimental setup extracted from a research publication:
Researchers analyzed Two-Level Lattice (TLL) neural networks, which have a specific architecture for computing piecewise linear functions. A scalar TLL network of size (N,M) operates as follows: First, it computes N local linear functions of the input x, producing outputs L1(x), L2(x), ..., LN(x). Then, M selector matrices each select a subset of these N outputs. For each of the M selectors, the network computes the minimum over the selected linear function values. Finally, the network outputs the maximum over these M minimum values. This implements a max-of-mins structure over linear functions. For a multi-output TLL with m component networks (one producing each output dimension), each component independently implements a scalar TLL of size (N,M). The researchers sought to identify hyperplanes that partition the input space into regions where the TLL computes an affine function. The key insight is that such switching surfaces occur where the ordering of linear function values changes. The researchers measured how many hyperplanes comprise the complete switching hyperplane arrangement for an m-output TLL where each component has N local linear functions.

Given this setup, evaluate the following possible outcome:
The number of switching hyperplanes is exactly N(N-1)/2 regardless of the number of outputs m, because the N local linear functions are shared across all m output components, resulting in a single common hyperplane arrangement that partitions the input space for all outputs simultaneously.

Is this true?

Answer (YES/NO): NO